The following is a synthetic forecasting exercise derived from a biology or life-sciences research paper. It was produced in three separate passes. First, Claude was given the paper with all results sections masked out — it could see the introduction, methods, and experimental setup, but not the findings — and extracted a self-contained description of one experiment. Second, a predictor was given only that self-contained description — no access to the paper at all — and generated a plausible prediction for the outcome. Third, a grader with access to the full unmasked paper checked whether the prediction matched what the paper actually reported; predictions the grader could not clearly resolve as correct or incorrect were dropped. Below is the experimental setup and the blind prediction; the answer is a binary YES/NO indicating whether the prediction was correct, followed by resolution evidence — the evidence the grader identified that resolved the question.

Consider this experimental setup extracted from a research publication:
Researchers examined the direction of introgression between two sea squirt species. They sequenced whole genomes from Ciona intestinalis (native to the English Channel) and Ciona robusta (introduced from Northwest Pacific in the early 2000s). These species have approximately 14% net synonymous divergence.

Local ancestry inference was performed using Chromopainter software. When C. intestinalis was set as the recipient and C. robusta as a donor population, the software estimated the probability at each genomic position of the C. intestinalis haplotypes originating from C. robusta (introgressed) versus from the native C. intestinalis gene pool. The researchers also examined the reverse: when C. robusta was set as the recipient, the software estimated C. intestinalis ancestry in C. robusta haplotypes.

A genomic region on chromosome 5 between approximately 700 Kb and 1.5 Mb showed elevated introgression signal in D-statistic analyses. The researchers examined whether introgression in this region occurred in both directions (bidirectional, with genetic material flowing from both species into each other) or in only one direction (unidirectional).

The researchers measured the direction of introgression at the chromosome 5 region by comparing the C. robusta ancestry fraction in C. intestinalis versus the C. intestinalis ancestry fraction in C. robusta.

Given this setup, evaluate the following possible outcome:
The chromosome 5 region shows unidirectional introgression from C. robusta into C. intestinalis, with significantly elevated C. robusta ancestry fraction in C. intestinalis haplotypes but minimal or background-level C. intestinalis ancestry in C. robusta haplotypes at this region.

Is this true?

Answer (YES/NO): YES